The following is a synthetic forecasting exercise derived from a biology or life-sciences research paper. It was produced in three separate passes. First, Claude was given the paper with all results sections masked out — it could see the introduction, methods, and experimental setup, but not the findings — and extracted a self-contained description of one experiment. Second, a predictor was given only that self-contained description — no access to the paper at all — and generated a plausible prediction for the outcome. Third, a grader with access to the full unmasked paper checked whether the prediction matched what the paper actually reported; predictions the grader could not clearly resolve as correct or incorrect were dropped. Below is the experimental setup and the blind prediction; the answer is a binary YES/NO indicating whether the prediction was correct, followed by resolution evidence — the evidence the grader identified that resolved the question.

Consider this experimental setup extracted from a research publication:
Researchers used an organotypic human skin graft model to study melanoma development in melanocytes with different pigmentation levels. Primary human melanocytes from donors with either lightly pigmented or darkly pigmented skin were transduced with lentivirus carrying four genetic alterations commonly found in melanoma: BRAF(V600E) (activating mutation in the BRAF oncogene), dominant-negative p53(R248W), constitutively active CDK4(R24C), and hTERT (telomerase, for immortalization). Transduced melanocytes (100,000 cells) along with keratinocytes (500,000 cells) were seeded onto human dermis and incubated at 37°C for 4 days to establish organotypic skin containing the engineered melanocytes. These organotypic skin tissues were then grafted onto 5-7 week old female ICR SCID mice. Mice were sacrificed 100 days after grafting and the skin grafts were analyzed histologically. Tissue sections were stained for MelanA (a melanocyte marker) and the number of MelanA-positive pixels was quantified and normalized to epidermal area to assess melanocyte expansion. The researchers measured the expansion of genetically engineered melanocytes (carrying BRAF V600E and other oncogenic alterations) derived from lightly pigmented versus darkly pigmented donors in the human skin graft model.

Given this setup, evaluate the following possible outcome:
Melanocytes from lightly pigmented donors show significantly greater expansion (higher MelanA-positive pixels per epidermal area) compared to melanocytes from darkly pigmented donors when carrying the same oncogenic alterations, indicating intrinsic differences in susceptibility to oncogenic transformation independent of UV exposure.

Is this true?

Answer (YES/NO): YES